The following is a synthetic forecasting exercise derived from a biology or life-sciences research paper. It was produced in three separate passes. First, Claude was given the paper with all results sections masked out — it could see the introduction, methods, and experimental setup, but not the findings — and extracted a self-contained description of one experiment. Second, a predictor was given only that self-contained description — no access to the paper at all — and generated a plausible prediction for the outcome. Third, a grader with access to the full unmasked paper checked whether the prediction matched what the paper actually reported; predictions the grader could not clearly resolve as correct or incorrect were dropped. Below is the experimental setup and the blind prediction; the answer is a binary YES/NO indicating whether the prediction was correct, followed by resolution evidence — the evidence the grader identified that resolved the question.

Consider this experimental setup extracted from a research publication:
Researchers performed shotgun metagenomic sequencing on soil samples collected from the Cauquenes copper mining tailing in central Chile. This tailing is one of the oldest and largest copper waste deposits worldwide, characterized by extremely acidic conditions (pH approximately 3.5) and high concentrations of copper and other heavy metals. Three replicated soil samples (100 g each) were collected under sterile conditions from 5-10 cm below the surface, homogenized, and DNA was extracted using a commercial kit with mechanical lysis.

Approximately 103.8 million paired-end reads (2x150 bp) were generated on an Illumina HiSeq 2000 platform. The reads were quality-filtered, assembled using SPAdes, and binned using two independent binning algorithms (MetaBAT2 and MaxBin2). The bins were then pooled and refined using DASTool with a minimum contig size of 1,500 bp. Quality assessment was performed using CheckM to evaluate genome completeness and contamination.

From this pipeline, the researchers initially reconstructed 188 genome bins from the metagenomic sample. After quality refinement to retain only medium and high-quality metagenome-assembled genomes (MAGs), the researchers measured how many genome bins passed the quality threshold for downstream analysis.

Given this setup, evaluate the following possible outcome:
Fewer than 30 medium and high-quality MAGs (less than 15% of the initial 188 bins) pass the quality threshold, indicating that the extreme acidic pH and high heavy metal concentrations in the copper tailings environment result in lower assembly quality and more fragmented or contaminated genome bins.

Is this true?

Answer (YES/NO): NO